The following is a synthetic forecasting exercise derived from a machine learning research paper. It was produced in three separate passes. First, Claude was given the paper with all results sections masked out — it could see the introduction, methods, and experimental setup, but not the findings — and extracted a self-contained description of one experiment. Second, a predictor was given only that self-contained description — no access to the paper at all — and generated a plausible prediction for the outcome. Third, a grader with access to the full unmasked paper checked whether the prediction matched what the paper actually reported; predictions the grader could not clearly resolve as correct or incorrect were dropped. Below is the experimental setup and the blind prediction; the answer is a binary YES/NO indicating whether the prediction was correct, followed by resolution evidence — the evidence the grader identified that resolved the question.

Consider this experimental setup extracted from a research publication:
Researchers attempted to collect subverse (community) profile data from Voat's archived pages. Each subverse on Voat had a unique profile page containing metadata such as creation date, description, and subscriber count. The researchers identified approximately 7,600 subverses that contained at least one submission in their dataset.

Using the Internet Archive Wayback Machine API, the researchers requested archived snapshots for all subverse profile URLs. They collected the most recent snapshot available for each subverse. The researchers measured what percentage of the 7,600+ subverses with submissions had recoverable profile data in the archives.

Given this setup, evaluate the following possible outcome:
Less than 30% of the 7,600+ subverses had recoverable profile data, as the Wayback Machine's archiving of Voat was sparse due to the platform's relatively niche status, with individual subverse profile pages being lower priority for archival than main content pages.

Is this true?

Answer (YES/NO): NO